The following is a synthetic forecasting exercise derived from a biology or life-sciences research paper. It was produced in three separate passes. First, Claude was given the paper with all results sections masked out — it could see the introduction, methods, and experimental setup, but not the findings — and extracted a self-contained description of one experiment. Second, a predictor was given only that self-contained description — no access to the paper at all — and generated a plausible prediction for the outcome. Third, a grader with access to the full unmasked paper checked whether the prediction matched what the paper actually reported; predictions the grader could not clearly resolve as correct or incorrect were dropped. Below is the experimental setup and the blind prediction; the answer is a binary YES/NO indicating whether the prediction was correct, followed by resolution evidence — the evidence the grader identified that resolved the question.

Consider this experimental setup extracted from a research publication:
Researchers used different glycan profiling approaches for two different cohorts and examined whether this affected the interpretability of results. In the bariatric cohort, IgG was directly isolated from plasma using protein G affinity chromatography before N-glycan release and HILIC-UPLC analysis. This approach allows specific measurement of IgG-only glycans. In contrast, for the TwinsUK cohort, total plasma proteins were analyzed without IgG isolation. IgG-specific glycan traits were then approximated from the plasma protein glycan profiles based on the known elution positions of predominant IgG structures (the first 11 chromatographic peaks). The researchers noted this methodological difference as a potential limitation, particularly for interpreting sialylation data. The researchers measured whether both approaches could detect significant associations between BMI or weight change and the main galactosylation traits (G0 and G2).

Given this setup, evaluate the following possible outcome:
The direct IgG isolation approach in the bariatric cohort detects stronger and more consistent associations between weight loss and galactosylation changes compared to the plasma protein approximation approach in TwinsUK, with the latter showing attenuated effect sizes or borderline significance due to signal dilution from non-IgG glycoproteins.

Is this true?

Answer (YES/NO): NO